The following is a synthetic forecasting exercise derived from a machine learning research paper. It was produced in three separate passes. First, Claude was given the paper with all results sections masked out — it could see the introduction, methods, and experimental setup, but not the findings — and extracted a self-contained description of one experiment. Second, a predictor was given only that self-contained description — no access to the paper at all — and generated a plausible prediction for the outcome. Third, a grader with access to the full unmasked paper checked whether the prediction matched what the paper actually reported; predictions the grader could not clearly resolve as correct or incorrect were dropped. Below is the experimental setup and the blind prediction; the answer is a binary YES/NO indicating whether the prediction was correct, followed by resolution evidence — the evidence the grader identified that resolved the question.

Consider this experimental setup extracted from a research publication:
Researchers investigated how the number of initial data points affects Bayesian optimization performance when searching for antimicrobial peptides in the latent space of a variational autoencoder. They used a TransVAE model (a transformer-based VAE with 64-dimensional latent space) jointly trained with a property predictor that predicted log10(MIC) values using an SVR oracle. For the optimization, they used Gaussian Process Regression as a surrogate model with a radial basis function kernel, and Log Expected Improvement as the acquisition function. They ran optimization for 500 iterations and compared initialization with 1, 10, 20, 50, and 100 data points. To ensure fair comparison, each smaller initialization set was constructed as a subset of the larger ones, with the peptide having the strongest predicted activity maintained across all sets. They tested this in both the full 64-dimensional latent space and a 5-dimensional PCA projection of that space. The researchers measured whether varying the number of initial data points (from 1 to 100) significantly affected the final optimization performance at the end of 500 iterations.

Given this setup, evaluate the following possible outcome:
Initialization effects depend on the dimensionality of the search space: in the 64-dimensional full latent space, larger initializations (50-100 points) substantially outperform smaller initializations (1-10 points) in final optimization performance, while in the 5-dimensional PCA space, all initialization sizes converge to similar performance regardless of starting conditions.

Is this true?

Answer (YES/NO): NO